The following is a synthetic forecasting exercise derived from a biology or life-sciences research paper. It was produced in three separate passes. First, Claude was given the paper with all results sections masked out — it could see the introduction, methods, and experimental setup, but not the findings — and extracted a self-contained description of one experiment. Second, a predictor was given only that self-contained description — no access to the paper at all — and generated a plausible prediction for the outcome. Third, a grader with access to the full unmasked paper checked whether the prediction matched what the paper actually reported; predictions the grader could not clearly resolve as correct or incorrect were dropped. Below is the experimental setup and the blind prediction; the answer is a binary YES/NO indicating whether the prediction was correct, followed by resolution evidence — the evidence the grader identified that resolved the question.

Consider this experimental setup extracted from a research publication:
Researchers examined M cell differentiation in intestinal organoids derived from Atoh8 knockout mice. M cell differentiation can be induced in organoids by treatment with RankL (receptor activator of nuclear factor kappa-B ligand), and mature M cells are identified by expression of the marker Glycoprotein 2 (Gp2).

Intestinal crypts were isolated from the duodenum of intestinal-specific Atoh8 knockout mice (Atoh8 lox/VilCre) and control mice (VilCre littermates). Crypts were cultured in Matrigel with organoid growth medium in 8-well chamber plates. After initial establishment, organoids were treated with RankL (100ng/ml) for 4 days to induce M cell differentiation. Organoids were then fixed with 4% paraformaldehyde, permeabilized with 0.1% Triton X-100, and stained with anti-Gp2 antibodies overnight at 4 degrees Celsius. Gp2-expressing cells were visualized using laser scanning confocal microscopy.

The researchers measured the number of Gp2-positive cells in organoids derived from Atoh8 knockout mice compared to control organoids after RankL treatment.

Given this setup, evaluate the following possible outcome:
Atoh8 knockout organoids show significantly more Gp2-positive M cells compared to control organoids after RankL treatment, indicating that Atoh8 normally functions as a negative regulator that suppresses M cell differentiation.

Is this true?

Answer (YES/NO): YES